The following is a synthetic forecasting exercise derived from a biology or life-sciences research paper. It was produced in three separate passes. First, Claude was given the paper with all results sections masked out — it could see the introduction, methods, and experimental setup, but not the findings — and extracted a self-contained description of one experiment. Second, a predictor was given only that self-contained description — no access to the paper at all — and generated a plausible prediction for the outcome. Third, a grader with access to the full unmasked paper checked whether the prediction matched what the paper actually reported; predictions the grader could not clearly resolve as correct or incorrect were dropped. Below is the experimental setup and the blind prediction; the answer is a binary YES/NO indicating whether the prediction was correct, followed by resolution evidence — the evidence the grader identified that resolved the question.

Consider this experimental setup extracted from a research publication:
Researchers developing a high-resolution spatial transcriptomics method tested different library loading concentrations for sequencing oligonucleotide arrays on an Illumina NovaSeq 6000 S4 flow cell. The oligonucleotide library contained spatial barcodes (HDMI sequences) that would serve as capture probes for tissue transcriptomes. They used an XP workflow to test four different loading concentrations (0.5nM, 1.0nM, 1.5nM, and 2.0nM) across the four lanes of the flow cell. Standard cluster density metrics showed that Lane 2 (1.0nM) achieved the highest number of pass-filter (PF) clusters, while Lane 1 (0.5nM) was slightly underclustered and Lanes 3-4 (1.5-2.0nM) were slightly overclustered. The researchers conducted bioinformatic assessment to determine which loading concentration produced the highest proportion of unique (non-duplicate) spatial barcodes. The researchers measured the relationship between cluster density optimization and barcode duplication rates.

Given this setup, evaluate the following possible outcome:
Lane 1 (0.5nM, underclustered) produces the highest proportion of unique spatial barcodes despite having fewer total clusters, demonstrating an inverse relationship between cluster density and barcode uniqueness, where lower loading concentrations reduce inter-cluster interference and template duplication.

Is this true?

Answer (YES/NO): NO